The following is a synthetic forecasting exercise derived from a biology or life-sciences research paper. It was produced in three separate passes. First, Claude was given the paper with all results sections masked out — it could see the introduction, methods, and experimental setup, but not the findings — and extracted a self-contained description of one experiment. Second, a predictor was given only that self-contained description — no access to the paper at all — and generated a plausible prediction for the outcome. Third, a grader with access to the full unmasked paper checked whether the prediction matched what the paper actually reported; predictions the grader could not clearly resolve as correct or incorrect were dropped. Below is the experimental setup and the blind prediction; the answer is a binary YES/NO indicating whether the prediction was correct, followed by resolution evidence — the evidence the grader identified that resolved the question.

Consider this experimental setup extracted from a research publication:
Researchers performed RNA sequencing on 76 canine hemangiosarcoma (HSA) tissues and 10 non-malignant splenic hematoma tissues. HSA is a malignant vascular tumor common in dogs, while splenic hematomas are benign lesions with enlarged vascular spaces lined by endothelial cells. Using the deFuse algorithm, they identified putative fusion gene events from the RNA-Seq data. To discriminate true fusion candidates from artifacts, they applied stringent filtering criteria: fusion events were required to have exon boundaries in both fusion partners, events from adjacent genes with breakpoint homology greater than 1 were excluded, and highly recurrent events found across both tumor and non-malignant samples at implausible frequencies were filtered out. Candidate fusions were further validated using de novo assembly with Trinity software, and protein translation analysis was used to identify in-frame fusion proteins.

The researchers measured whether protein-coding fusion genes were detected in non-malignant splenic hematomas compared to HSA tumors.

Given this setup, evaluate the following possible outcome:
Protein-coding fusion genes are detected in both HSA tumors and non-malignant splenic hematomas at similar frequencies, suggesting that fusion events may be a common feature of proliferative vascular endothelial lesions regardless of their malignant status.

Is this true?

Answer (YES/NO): NO